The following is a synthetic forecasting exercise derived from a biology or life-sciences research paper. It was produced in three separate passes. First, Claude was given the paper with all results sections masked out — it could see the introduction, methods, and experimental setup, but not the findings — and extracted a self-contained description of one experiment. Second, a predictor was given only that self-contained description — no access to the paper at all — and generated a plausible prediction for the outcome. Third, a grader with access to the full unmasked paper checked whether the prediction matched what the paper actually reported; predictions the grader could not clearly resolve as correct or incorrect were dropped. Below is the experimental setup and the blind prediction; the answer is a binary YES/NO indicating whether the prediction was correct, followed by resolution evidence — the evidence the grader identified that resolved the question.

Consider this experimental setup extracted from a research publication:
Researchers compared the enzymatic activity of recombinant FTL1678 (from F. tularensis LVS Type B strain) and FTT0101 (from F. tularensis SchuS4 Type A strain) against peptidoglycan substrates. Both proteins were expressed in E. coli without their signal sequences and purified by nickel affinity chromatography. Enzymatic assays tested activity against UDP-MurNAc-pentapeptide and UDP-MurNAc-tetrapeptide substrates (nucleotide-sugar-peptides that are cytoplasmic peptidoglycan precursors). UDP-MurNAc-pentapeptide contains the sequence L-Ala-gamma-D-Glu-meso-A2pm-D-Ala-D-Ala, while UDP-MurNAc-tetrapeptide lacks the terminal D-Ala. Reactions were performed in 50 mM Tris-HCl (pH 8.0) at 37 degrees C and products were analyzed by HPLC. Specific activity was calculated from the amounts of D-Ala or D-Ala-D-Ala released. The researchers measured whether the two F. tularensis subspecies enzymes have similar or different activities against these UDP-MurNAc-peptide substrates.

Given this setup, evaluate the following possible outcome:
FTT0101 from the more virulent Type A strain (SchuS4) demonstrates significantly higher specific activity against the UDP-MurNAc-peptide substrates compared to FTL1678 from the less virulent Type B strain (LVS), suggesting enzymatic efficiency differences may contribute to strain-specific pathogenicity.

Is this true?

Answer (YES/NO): NO